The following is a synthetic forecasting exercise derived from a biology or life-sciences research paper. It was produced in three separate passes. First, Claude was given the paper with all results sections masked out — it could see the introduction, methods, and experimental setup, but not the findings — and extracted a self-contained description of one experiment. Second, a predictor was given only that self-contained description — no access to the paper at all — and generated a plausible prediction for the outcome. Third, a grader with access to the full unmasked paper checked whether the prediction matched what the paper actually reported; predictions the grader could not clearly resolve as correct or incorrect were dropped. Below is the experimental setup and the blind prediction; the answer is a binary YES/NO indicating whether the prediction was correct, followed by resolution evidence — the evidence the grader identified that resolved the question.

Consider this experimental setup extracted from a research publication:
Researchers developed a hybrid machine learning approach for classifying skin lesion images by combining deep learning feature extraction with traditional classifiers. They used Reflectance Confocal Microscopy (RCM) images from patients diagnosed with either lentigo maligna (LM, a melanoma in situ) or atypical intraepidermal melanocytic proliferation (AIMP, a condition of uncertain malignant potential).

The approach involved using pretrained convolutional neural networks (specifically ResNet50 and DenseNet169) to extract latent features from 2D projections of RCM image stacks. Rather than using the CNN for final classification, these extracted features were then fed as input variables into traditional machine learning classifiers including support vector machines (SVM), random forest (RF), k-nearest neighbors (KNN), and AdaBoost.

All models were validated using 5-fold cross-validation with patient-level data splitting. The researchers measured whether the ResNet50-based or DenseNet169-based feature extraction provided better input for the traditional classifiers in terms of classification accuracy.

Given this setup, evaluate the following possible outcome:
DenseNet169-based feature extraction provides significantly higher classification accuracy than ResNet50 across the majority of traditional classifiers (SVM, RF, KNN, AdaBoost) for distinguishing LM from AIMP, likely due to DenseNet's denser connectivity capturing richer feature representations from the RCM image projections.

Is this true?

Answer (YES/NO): NO